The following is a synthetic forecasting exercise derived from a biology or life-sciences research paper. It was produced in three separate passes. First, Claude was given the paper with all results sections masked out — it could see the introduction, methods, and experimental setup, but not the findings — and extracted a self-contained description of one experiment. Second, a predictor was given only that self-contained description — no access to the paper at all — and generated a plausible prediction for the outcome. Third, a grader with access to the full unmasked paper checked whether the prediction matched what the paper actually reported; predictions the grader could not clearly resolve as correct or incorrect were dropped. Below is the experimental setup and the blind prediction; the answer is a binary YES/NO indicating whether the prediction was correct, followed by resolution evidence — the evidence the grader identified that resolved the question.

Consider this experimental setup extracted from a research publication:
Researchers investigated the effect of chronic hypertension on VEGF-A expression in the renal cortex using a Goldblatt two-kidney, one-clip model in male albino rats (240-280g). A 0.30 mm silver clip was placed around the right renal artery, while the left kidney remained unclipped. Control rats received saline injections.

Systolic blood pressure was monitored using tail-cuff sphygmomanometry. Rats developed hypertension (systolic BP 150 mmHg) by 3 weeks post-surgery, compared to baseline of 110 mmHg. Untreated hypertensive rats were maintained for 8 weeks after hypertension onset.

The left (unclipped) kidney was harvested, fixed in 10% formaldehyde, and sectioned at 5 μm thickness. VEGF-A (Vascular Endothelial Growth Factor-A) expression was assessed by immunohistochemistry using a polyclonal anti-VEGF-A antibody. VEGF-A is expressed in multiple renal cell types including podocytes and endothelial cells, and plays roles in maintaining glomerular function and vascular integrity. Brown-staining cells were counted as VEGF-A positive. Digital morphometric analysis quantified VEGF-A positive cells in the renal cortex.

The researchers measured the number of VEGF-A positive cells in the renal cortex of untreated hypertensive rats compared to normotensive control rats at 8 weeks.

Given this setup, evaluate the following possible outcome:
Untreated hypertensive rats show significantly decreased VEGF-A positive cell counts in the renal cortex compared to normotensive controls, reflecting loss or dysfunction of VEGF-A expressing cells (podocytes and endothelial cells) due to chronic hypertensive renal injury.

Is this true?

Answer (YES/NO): YES